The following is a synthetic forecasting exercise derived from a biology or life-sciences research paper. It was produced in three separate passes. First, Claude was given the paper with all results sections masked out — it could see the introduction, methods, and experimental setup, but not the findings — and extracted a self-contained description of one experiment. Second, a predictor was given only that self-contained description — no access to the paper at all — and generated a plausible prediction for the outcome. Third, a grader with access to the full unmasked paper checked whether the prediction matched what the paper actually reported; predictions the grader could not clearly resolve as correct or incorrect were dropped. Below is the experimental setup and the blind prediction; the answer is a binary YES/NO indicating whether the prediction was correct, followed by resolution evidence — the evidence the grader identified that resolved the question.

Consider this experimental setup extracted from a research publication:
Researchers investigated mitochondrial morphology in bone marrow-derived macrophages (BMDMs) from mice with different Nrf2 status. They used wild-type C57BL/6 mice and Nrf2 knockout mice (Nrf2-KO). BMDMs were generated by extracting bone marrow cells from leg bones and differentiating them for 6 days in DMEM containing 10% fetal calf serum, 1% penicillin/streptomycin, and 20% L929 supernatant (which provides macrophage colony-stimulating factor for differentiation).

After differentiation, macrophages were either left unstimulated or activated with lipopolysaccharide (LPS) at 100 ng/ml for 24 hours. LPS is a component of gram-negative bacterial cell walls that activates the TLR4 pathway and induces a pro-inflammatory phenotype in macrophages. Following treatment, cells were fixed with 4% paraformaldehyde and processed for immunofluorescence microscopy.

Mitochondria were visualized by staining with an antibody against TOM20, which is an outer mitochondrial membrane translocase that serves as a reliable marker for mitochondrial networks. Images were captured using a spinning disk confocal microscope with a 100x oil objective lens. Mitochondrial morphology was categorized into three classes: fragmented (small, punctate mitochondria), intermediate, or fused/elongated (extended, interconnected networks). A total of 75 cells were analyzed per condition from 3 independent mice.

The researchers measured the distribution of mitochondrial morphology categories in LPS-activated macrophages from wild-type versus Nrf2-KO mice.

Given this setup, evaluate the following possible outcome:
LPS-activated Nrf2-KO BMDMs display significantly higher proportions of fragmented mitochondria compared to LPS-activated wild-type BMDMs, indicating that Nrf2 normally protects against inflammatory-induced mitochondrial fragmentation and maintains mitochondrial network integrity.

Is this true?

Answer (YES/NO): NO